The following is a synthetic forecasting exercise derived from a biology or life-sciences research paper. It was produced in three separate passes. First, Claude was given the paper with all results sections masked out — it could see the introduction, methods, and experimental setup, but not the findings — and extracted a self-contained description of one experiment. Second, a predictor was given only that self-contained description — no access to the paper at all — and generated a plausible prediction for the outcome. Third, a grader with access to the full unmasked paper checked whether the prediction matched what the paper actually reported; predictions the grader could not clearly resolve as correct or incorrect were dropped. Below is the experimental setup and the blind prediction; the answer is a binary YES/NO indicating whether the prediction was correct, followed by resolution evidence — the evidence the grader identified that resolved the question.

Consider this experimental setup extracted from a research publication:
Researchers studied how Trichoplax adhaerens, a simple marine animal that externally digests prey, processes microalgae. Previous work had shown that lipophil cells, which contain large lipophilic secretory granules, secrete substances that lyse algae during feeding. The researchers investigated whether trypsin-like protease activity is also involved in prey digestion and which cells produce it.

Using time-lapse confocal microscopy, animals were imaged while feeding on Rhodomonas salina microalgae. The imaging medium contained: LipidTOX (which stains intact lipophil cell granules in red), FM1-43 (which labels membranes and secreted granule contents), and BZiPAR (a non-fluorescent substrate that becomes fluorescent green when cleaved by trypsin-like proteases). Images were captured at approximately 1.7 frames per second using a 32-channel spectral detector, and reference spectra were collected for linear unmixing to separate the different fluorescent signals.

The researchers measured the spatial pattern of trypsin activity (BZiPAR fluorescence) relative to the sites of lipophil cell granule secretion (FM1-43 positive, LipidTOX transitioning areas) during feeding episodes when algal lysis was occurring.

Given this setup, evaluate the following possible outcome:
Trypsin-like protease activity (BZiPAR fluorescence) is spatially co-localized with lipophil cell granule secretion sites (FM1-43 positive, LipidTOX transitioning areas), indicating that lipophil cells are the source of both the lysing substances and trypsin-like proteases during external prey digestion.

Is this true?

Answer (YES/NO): NO